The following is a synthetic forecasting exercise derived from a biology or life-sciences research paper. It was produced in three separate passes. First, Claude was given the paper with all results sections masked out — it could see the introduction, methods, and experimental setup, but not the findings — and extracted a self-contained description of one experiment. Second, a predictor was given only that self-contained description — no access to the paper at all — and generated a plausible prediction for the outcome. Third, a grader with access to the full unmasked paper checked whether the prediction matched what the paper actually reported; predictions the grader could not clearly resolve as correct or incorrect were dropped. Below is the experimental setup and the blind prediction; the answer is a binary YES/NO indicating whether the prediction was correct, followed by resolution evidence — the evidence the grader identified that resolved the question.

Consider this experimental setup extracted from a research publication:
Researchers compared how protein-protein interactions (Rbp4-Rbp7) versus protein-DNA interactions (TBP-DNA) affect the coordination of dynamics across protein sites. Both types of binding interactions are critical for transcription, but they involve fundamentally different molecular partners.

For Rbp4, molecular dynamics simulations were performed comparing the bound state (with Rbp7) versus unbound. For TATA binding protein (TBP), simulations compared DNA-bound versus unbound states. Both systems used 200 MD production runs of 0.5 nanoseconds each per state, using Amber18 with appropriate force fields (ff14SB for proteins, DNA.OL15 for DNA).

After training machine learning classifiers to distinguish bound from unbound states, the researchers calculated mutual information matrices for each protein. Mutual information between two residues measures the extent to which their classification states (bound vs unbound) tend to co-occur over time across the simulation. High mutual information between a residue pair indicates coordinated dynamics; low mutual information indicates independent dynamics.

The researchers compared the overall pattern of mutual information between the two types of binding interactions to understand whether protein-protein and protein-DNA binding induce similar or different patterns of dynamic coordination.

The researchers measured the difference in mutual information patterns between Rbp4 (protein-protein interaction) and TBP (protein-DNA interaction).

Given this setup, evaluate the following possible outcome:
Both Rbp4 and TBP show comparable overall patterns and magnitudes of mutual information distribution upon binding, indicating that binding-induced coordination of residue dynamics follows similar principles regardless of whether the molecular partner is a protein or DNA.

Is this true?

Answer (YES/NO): NO